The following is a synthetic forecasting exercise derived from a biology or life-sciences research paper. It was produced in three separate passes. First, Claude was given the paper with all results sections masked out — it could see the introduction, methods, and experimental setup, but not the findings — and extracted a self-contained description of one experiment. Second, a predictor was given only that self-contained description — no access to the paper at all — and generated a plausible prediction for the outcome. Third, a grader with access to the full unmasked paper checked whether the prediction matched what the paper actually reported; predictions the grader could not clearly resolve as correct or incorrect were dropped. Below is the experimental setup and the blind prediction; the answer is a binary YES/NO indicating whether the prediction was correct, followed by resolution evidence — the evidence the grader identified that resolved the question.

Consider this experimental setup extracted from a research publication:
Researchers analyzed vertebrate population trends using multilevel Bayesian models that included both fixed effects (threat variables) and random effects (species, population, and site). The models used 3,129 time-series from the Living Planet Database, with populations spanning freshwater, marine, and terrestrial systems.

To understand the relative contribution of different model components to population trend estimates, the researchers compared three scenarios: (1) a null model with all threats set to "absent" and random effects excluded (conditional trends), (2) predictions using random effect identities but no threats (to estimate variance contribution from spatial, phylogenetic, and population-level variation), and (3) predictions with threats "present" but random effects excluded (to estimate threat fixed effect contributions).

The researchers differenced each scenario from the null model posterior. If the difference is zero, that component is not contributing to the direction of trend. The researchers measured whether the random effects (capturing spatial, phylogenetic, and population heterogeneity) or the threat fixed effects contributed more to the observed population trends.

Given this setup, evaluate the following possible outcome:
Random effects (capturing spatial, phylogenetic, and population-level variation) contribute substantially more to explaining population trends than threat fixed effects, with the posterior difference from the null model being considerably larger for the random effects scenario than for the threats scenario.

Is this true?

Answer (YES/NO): NO